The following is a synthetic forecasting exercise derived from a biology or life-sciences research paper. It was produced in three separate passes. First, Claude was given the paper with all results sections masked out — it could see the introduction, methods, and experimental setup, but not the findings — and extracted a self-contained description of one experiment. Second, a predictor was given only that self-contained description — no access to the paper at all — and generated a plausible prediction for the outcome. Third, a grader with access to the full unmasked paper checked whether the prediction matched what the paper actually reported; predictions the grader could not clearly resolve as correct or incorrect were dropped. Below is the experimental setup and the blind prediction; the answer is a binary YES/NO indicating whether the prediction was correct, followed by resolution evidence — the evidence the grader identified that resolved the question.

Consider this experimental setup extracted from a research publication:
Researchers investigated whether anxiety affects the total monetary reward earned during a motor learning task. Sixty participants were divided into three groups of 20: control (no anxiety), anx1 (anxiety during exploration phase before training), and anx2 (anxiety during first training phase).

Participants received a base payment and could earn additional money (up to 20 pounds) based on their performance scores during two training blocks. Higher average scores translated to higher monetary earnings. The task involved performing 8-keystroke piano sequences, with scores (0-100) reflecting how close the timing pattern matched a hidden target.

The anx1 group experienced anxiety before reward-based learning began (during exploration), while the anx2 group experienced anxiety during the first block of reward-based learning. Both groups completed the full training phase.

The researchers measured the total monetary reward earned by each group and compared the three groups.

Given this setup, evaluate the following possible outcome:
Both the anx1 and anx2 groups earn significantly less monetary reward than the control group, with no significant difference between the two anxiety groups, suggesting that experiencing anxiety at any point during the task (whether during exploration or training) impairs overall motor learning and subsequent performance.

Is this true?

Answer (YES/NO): NO